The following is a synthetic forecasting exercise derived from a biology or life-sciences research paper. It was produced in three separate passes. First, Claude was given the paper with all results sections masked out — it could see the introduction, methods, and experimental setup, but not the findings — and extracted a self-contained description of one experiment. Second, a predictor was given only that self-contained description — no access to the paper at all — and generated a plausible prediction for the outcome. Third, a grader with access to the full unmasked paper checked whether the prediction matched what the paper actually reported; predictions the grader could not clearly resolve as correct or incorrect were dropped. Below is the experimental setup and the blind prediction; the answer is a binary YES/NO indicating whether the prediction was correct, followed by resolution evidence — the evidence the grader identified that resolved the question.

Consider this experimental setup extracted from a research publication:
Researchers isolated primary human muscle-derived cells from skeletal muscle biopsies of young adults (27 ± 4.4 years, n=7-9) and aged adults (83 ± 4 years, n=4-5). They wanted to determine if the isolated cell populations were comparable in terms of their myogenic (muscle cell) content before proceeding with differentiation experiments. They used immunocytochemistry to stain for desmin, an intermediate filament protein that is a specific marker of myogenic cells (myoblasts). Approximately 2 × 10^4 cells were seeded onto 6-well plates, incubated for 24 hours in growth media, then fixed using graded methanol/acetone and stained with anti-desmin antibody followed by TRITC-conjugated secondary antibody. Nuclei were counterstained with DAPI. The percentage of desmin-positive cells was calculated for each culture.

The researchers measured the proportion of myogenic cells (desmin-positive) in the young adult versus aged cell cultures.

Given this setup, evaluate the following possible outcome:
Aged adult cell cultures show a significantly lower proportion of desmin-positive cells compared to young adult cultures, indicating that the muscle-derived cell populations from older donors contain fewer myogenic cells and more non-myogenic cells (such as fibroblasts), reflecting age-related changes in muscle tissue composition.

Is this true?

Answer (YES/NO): NO